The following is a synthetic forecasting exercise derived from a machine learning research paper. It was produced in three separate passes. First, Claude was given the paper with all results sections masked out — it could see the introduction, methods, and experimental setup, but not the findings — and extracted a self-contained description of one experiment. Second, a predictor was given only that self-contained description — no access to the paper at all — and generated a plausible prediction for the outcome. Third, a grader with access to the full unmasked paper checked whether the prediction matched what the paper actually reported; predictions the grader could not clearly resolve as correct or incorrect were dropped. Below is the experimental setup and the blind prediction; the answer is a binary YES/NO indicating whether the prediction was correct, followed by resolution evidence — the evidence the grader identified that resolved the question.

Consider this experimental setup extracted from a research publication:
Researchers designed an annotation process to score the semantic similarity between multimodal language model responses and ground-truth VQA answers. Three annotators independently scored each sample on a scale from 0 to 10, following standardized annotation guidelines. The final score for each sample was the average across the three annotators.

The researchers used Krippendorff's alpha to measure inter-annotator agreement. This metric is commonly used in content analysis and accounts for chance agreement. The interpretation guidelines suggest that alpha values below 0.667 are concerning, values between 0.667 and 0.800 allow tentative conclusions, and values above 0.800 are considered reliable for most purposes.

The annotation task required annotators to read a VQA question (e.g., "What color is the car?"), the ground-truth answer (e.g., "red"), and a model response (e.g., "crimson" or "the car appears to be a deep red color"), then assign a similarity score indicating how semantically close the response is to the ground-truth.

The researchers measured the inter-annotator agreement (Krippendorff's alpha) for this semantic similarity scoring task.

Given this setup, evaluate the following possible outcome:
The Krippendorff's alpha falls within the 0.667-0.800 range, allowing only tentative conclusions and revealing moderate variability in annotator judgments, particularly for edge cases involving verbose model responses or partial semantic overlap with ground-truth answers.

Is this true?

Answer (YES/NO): YES